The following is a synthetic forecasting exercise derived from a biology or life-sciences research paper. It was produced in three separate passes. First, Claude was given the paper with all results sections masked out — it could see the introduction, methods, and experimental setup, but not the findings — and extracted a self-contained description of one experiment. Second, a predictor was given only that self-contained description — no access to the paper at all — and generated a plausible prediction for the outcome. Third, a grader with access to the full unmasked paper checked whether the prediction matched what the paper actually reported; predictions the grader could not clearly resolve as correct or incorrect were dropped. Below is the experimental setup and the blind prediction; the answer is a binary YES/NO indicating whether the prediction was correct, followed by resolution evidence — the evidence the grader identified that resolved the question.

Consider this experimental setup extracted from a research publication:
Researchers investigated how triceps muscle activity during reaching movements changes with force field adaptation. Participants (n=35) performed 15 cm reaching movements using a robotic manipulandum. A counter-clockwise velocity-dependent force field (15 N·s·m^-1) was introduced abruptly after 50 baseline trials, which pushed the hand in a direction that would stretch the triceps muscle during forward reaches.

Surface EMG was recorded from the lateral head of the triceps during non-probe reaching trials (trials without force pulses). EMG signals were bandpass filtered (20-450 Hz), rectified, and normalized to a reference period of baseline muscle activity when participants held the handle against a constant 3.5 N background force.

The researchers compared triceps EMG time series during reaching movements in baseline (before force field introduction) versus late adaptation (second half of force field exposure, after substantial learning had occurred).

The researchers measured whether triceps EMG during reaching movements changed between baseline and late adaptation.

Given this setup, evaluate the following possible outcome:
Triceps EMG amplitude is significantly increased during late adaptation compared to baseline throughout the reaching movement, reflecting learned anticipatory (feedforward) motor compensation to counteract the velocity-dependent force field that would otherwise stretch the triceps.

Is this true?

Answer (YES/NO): YES